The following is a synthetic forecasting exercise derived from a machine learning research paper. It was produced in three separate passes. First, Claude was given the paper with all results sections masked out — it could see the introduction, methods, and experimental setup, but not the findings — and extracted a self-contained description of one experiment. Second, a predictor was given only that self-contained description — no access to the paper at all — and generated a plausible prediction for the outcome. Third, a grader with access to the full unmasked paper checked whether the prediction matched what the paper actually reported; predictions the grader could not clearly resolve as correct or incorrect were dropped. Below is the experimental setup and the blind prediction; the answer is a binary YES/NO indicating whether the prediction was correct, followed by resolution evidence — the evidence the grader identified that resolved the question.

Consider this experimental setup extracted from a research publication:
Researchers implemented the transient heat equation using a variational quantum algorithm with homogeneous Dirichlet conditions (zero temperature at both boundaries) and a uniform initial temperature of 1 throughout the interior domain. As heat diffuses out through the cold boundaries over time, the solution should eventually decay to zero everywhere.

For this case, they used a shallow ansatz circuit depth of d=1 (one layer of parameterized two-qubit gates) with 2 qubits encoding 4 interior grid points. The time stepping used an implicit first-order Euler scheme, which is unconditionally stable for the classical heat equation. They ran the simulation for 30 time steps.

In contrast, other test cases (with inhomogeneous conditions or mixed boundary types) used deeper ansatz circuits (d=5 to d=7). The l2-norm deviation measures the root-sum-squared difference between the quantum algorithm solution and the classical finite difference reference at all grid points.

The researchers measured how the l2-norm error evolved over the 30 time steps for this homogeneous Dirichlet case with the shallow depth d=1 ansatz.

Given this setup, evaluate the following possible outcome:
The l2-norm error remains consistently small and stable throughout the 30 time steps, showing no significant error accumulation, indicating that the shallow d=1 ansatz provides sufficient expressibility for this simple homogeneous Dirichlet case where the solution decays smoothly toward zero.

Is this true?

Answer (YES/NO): NO